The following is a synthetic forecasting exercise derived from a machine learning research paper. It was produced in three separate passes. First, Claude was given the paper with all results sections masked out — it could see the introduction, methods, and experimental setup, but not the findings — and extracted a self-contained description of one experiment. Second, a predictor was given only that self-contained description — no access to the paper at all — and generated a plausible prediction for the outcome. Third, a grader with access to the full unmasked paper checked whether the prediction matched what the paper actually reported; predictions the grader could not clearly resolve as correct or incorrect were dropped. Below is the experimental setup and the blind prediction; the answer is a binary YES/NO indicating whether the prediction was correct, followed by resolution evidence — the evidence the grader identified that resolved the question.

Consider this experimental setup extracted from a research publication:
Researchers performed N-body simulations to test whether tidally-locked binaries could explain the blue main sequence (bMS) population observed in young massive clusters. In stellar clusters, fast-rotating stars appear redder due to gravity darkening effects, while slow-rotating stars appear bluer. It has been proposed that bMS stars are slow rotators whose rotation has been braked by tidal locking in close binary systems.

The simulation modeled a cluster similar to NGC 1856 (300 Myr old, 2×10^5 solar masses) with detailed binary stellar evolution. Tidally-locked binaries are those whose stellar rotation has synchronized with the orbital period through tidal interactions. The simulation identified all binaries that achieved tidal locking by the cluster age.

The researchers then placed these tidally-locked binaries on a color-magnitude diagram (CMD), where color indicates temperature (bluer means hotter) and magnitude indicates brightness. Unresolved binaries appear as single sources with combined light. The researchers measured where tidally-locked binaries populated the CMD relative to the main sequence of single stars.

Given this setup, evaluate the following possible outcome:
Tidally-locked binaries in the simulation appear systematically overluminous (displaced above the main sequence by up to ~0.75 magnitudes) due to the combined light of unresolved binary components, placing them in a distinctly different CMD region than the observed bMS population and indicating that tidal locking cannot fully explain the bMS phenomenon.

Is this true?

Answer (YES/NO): YES